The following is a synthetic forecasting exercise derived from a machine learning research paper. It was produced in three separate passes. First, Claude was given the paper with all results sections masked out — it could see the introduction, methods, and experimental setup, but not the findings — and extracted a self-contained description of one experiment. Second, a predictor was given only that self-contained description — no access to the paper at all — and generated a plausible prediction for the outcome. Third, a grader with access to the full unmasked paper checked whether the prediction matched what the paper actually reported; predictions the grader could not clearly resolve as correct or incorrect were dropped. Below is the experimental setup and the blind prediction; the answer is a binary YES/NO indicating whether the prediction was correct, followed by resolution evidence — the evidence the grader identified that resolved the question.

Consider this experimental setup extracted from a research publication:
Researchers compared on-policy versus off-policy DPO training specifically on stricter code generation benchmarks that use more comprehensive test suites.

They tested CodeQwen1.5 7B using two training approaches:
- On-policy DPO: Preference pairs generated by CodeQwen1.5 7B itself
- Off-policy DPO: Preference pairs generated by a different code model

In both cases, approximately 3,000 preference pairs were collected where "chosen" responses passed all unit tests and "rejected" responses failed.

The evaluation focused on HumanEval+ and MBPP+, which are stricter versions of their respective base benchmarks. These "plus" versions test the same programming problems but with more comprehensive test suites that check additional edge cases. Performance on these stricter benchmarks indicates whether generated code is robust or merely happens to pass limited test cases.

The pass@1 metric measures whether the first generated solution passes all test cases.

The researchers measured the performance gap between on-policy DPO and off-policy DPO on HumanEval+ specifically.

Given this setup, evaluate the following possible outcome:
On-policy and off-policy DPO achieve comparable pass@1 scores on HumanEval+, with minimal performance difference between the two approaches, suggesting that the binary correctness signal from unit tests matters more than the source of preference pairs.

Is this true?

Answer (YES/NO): NO